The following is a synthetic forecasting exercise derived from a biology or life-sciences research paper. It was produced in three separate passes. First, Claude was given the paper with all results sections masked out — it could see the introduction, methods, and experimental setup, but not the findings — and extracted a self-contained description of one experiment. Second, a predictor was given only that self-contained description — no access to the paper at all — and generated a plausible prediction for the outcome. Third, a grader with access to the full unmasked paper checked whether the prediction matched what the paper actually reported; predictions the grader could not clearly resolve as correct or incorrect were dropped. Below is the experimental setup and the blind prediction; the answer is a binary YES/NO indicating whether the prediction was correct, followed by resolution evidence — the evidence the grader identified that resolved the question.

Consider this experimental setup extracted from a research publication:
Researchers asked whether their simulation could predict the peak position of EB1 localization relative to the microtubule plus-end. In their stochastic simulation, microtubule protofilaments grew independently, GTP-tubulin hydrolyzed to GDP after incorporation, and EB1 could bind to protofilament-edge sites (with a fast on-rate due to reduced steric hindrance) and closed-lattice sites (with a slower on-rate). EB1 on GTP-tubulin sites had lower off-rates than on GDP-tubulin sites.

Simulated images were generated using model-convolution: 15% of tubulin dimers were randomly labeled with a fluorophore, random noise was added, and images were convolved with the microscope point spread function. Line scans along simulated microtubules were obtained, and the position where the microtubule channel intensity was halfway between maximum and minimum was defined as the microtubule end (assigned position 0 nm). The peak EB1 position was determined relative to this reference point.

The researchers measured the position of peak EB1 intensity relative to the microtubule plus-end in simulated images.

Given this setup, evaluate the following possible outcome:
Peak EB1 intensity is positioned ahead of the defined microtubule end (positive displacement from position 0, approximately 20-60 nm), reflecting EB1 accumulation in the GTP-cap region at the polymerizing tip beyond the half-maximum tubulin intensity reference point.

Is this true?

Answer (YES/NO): NO